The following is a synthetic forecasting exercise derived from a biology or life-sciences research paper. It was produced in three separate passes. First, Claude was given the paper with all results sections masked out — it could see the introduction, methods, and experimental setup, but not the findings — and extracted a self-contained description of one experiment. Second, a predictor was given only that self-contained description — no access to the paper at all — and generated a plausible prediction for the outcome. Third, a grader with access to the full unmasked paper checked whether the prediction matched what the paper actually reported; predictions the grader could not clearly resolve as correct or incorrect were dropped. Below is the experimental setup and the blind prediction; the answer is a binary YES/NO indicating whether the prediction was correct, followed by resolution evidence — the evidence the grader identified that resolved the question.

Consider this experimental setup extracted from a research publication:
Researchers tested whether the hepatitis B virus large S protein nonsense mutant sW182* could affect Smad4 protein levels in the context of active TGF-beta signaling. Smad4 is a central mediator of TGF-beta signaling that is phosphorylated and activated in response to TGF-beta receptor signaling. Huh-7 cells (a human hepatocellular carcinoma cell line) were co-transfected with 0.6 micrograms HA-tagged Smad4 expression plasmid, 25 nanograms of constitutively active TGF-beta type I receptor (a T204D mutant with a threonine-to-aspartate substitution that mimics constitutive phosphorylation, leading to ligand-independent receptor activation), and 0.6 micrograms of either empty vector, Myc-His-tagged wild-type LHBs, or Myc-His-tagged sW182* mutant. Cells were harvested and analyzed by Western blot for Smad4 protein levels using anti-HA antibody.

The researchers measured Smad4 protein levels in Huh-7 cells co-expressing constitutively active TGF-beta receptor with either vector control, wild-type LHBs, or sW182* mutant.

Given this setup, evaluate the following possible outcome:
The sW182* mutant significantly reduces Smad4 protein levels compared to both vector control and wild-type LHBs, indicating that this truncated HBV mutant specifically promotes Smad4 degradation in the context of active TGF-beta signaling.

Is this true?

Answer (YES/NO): YES